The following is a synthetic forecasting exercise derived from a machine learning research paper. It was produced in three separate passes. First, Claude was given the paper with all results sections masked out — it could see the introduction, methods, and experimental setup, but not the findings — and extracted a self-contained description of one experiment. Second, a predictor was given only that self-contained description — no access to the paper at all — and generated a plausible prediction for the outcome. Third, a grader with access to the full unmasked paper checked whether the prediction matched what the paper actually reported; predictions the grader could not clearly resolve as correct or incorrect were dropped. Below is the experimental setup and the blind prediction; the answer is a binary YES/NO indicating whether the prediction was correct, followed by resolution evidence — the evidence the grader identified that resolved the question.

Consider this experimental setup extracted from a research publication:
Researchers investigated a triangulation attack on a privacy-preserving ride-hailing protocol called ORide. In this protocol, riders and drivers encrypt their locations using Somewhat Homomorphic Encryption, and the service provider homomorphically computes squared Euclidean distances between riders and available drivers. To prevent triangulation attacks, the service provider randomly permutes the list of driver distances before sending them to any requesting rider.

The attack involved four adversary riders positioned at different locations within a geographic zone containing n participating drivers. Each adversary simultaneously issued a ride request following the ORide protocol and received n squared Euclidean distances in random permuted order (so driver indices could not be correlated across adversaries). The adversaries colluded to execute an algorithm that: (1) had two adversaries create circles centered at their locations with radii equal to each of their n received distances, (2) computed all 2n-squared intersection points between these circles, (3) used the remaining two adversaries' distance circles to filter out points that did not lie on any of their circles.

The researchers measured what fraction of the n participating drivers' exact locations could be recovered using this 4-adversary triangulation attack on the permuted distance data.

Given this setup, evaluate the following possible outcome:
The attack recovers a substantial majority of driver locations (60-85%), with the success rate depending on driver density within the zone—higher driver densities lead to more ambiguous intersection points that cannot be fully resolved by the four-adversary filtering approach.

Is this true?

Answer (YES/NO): NO